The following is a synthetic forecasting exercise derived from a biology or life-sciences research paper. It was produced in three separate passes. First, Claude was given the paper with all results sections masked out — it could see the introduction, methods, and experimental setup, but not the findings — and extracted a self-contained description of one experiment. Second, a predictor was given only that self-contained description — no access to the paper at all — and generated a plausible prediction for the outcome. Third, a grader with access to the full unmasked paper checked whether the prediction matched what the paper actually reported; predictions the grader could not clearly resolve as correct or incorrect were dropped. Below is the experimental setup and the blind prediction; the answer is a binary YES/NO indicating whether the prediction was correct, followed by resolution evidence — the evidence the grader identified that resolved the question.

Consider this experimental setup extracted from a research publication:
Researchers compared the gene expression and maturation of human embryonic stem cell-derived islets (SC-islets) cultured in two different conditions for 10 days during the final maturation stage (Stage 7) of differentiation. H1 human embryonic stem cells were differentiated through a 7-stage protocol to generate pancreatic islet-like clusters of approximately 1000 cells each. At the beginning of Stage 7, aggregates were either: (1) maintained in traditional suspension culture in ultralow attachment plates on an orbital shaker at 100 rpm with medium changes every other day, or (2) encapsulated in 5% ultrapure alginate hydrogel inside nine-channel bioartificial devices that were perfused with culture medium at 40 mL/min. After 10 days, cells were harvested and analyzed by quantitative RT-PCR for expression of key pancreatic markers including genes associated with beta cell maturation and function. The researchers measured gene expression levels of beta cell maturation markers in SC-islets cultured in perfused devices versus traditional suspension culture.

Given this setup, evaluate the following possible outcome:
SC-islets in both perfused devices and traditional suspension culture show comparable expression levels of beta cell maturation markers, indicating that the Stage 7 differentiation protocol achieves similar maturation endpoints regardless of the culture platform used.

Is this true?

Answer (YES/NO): YES